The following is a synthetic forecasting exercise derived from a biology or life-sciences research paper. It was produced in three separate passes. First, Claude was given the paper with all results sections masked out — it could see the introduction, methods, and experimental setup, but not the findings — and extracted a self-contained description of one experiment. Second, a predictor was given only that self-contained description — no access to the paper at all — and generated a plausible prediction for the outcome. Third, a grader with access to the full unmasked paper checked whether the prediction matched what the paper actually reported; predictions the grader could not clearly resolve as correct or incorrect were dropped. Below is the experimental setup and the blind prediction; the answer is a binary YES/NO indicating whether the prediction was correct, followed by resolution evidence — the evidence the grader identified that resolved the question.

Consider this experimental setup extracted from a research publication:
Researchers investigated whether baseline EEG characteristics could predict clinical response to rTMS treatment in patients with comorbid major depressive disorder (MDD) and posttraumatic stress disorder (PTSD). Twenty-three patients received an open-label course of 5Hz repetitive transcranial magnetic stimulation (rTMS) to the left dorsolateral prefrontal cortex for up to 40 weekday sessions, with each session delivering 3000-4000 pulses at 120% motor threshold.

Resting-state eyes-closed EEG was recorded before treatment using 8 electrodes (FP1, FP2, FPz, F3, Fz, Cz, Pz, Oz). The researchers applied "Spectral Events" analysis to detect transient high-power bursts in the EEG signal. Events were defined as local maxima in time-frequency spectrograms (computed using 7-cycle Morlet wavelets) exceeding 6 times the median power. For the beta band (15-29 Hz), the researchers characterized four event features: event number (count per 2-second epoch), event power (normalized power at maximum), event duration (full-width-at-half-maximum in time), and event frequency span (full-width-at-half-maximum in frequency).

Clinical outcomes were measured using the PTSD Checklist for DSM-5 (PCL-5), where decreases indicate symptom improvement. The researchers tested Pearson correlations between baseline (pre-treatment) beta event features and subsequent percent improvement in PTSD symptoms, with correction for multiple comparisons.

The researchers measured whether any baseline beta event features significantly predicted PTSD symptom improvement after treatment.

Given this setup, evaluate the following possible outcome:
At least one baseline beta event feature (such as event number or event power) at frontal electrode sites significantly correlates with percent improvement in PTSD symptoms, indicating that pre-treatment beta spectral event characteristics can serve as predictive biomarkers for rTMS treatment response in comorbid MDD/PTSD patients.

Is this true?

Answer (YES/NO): NO